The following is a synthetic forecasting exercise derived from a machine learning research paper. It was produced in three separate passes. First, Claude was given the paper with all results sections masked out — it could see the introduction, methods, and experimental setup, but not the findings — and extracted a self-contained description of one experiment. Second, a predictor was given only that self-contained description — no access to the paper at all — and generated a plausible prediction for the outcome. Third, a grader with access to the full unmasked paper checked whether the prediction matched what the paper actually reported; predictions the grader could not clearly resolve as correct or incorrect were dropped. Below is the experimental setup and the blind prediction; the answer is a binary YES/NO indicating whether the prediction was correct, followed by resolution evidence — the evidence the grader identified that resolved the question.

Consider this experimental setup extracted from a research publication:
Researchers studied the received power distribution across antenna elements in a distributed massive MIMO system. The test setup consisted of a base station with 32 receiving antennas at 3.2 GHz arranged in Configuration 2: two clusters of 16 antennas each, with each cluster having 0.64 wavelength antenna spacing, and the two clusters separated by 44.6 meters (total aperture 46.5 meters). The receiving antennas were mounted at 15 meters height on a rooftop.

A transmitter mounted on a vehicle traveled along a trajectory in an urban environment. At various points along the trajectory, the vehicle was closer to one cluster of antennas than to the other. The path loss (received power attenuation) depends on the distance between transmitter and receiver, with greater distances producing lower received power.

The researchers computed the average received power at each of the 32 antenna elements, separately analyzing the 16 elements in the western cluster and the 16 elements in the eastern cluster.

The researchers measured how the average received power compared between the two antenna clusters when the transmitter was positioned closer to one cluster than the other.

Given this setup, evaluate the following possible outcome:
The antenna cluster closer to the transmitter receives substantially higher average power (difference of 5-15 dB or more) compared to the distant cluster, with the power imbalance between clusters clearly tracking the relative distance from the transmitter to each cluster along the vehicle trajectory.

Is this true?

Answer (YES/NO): YES